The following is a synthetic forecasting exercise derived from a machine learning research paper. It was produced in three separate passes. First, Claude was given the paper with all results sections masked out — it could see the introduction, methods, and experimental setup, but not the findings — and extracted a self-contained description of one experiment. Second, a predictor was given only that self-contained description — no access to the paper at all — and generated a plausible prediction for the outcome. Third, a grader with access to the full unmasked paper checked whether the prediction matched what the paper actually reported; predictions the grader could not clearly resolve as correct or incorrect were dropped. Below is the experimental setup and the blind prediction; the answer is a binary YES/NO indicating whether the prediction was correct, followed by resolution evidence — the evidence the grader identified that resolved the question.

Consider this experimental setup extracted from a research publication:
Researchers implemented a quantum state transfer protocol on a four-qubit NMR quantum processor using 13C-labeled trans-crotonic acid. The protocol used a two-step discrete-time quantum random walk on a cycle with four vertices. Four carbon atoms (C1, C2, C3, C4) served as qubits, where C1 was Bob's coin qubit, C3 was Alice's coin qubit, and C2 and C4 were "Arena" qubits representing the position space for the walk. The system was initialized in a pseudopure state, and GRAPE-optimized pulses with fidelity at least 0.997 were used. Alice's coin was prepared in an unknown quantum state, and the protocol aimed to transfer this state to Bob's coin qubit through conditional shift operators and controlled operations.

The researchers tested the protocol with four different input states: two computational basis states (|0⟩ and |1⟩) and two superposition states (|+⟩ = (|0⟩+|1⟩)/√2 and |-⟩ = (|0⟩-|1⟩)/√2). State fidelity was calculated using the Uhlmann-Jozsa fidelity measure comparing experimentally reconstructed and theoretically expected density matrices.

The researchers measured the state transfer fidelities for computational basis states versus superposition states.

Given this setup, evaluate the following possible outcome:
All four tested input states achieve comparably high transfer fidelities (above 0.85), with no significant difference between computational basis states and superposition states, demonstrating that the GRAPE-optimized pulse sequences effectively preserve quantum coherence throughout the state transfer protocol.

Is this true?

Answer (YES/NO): NO